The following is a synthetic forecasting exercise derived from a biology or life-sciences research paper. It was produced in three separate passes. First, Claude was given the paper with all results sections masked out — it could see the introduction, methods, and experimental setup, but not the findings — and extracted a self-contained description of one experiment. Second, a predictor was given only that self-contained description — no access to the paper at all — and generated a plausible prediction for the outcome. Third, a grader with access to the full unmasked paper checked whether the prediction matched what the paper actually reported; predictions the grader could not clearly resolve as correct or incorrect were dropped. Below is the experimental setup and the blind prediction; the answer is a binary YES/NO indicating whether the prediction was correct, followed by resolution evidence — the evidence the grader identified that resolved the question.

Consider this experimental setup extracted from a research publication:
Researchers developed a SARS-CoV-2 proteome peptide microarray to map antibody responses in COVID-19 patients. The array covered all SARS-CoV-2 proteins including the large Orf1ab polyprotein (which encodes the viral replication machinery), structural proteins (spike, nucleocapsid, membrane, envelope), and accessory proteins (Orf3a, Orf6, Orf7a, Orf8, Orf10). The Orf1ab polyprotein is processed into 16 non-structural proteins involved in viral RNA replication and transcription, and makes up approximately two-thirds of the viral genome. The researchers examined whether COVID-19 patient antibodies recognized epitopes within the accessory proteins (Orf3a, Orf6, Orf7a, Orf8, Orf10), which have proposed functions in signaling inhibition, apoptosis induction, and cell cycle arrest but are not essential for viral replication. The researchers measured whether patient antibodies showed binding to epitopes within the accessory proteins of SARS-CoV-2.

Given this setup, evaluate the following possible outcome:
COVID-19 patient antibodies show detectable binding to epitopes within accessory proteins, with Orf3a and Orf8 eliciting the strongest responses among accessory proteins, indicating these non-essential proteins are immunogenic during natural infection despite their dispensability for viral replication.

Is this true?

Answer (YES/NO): NO